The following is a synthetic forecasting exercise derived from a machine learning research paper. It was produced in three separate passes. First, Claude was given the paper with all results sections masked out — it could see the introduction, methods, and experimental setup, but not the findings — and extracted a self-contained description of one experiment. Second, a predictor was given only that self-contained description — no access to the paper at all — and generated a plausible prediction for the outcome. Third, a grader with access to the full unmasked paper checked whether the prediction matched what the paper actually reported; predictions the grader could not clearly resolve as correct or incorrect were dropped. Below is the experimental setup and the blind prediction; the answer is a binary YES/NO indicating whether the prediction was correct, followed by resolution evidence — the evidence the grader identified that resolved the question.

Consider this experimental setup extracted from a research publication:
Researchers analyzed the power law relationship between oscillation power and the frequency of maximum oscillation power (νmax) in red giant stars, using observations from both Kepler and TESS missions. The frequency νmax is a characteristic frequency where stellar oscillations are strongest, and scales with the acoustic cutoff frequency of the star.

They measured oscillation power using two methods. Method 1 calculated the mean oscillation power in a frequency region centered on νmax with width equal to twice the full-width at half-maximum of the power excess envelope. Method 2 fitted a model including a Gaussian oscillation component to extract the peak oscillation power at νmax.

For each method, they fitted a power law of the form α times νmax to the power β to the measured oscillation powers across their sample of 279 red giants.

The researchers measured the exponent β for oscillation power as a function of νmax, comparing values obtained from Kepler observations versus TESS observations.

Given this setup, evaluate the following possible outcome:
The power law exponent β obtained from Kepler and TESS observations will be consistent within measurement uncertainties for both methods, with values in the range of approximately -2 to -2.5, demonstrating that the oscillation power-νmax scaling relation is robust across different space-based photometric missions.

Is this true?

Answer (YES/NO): YES